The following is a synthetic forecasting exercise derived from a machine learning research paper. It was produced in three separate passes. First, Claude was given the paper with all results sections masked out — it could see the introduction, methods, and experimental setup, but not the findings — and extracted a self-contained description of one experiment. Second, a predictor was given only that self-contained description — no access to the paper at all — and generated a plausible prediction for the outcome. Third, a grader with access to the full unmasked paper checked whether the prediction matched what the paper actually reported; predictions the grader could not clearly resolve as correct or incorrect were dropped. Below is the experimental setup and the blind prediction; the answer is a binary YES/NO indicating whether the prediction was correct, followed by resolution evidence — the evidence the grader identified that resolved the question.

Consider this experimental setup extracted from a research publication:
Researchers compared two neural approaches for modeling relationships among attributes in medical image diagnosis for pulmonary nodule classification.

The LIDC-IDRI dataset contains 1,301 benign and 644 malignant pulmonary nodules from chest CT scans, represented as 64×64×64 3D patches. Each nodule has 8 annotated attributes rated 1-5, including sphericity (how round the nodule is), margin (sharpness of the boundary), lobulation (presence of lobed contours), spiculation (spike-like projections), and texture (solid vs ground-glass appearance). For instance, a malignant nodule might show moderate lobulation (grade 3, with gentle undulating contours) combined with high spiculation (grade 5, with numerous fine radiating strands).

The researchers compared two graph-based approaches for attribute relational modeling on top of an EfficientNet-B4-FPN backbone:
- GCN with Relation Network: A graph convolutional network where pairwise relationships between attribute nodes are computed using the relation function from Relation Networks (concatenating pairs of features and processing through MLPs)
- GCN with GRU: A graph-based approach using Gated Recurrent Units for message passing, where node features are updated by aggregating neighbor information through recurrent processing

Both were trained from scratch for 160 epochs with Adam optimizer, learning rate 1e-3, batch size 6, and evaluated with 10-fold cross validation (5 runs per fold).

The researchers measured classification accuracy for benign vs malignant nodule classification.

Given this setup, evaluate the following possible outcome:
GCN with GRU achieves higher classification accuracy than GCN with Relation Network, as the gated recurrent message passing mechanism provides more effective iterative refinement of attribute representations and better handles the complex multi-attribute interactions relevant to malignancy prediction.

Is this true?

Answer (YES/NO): YES